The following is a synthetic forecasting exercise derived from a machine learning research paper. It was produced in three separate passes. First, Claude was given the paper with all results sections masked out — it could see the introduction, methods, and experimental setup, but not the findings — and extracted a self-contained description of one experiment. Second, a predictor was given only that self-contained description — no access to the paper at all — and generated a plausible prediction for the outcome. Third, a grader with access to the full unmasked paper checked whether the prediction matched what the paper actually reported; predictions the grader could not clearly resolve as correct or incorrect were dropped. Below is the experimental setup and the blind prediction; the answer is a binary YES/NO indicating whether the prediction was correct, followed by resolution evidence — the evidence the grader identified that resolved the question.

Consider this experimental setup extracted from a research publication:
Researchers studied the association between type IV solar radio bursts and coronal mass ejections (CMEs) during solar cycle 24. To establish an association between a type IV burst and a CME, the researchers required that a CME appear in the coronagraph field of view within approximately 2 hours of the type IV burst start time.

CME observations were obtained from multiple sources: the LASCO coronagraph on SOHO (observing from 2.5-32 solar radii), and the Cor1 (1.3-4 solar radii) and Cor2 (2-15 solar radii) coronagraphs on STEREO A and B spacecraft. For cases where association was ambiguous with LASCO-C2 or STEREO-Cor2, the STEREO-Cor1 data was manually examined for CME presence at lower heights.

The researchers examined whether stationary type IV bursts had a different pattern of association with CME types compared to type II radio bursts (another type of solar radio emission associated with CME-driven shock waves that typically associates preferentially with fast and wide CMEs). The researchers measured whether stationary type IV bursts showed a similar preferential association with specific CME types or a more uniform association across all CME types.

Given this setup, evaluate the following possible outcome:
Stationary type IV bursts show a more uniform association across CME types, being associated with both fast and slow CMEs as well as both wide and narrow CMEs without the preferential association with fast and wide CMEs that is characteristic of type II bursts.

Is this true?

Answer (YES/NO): YES